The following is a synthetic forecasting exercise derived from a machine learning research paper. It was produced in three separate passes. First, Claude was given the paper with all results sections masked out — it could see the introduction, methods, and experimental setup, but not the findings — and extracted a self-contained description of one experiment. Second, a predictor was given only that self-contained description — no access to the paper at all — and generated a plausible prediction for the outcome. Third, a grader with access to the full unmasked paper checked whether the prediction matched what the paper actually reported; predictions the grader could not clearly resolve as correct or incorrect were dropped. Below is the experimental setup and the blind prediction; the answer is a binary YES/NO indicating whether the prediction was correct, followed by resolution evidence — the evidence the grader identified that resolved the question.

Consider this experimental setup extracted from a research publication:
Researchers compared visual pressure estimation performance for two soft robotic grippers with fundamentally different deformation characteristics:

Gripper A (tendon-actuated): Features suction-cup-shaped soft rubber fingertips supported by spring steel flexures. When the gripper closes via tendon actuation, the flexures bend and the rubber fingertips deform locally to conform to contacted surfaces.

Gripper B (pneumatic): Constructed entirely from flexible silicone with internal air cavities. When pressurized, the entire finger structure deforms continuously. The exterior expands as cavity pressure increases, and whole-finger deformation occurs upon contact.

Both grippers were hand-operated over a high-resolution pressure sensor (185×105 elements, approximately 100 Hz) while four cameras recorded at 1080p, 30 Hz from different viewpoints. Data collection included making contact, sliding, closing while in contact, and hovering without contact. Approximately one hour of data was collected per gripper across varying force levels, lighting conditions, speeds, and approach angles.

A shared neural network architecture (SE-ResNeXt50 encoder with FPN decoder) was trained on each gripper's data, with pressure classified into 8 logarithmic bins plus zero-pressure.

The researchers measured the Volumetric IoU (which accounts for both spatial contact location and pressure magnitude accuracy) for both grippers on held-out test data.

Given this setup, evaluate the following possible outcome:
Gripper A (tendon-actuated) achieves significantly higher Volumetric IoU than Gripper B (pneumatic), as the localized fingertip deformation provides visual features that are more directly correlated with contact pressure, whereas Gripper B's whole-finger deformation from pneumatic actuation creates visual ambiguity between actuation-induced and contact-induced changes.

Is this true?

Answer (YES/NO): YES